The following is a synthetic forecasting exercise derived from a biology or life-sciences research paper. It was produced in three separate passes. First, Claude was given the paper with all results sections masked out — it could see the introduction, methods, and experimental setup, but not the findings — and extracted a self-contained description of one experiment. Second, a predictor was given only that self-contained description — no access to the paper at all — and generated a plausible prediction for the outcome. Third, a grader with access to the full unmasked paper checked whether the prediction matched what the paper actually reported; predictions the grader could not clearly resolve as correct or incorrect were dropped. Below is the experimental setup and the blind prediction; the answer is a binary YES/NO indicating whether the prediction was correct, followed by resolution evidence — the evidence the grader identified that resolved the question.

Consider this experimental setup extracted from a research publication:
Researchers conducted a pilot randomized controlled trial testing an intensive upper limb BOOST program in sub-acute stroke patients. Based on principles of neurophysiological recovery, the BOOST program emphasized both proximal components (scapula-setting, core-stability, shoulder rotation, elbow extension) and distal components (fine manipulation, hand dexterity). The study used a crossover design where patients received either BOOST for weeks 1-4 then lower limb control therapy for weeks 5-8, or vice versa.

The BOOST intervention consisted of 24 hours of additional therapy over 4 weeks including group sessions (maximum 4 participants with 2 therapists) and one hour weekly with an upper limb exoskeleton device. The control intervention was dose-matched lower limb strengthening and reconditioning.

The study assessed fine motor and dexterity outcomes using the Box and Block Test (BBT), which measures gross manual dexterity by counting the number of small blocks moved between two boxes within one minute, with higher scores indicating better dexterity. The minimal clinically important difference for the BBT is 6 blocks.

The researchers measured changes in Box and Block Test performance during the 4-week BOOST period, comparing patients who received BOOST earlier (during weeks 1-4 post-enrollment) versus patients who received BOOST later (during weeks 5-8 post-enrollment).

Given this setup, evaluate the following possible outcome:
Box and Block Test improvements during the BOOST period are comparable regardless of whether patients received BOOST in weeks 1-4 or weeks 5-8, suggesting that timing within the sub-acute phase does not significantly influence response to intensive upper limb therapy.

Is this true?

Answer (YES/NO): YES